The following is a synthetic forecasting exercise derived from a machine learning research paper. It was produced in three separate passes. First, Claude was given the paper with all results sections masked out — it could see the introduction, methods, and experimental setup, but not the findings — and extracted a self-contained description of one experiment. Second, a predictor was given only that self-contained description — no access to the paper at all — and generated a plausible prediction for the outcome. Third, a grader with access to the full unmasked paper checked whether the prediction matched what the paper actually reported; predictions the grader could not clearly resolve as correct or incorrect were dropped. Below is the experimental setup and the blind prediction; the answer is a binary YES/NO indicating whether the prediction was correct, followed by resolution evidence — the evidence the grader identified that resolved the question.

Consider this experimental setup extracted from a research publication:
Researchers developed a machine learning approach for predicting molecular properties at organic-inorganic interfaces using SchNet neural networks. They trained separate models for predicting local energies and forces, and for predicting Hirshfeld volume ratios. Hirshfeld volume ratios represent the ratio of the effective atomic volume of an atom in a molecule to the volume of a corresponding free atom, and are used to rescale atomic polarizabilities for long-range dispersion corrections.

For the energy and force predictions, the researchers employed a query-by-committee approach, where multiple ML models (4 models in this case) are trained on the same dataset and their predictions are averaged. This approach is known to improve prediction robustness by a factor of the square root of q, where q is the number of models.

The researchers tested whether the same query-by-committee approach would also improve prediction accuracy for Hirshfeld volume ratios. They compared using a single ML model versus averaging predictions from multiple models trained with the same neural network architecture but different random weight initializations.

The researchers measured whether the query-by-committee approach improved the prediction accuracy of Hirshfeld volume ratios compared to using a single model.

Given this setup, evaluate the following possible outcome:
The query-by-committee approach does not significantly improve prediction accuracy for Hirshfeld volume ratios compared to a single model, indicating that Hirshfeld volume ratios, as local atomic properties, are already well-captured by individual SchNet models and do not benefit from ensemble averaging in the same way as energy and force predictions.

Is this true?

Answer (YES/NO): YES